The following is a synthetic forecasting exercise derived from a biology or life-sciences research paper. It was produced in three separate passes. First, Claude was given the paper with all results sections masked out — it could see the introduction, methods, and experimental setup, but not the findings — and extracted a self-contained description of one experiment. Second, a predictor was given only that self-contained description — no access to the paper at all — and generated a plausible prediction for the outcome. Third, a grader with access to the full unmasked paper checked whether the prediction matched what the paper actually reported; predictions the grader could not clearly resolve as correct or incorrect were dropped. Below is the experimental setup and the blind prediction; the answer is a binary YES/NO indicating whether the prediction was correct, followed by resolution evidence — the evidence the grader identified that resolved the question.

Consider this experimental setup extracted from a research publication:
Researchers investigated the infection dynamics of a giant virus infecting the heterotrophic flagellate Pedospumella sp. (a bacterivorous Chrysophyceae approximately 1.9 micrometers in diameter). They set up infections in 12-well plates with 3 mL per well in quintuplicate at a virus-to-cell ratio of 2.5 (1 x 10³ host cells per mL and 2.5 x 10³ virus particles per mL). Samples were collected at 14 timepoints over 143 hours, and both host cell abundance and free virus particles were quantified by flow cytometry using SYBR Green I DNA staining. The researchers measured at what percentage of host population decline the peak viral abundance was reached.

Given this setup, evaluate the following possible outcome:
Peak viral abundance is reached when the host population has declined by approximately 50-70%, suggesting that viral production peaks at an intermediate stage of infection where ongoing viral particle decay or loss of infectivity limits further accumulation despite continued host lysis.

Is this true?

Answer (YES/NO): NO